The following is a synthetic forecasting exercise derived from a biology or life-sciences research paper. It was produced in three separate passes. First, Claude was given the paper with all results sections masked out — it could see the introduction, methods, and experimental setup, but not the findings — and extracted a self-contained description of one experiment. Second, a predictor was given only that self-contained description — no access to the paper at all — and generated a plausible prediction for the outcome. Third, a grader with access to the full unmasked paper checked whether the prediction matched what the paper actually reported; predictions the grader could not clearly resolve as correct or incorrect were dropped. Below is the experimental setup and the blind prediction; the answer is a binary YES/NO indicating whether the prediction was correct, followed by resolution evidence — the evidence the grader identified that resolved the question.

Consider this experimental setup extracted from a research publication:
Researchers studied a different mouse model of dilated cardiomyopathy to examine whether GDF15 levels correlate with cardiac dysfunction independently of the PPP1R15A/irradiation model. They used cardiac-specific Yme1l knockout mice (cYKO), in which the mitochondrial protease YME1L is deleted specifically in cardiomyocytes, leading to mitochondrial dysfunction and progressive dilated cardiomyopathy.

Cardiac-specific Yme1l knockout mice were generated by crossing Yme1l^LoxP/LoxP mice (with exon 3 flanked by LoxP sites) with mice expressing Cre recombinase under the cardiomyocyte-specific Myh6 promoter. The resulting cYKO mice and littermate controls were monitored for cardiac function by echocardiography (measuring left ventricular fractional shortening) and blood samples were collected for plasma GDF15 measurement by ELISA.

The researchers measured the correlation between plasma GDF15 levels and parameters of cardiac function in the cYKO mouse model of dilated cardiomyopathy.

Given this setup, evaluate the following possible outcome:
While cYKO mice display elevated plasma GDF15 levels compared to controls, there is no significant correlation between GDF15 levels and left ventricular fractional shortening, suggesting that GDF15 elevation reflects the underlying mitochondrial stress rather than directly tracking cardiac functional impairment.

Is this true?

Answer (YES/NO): NO